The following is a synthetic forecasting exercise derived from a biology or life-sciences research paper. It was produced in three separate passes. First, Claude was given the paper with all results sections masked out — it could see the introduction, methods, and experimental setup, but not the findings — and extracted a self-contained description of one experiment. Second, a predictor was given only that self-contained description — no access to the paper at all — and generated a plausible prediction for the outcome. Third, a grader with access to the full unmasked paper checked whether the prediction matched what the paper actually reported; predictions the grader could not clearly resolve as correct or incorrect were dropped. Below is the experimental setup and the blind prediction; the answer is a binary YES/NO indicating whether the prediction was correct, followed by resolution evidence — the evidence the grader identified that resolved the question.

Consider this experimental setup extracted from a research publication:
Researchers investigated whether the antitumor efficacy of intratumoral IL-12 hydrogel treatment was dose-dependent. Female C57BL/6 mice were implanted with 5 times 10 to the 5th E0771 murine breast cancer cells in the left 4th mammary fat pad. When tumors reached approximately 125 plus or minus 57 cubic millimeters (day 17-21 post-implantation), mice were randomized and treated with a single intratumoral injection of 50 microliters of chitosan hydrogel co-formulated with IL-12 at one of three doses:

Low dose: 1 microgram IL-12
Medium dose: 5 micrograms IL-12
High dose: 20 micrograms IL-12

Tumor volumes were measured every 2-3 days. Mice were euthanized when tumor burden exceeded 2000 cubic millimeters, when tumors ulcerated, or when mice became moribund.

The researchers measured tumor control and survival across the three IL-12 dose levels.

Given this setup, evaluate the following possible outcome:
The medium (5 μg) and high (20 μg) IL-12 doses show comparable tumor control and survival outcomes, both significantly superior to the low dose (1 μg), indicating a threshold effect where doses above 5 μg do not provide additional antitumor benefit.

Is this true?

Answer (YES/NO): NO